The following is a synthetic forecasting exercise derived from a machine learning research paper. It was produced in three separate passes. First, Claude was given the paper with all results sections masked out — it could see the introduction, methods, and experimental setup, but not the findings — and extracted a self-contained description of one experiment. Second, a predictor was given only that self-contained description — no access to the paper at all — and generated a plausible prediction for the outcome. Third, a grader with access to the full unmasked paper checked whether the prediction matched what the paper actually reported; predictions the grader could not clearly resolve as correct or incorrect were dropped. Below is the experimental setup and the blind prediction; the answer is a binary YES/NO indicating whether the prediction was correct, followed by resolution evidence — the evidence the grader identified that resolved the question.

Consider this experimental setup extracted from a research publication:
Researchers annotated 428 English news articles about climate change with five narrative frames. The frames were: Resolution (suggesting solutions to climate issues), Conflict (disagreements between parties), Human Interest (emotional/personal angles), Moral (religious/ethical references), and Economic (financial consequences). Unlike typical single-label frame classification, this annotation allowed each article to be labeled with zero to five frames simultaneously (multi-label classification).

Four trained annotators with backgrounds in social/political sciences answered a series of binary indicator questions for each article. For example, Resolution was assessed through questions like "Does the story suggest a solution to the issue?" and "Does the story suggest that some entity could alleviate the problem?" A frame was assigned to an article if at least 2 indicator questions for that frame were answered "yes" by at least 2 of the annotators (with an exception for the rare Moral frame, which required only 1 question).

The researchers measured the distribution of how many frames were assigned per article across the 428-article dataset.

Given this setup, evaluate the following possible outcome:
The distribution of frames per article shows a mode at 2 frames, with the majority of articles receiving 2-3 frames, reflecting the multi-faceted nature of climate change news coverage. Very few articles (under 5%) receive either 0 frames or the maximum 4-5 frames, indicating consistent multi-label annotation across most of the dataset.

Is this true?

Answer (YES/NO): NO